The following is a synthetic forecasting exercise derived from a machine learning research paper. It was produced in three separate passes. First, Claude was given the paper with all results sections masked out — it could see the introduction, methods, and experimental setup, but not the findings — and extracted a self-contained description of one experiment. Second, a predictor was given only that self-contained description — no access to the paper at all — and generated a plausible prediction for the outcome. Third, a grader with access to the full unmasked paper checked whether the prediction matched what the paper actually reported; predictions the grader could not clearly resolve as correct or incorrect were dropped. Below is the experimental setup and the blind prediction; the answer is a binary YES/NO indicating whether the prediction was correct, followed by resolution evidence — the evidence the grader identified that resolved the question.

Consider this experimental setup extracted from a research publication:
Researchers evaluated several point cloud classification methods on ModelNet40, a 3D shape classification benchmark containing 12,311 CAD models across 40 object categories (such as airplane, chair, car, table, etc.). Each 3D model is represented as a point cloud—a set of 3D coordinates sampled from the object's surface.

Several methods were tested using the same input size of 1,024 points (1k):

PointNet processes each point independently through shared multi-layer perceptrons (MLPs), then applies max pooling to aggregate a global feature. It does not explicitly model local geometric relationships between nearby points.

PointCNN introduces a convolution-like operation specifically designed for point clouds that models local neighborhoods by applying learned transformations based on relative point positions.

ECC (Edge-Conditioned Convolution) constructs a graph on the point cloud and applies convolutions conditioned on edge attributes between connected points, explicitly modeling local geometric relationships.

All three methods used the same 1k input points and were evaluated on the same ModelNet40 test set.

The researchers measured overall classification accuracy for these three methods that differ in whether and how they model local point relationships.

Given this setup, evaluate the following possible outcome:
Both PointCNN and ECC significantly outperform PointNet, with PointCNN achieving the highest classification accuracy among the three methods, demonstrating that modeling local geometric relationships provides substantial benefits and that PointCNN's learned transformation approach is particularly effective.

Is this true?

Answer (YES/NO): NO